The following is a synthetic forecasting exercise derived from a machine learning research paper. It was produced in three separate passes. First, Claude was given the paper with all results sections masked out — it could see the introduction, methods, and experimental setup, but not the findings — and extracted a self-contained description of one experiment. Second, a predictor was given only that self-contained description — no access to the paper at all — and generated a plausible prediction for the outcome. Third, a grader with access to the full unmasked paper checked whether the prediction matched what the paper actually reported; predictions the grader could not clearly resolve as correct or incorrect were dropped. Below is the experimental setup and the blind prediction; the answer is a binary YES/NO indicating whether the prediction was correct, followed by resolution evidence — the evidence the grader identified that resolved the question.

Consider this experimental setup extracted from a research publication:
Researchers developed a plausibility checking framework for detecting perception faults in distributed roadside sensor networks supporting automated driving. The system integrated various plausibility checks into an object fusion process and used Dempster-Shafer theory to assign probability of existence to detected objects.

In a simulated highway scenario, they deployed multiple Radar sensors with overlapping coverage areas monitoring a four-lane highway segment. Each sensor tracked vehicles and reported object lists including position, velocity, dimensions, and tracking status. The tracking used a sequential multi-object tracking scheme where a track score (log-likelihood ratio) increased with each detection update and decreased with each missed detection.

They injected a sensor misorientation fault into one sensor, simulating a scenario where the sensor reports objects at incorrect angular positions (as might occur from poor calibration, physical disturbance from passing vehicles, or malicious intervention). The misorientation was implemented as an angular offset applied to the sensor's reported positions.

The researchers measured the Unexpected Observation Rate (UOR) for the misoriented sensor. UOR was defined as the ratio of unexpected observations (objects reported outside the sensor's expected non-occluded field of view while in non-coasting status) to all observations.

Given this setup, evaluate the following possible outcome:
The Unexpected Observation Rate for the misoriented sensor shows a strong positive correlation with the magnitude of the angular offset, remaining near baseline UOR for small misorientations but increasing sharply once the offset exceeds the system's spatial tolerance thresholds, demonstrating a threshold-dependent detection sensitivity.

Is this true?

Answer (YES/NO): NO